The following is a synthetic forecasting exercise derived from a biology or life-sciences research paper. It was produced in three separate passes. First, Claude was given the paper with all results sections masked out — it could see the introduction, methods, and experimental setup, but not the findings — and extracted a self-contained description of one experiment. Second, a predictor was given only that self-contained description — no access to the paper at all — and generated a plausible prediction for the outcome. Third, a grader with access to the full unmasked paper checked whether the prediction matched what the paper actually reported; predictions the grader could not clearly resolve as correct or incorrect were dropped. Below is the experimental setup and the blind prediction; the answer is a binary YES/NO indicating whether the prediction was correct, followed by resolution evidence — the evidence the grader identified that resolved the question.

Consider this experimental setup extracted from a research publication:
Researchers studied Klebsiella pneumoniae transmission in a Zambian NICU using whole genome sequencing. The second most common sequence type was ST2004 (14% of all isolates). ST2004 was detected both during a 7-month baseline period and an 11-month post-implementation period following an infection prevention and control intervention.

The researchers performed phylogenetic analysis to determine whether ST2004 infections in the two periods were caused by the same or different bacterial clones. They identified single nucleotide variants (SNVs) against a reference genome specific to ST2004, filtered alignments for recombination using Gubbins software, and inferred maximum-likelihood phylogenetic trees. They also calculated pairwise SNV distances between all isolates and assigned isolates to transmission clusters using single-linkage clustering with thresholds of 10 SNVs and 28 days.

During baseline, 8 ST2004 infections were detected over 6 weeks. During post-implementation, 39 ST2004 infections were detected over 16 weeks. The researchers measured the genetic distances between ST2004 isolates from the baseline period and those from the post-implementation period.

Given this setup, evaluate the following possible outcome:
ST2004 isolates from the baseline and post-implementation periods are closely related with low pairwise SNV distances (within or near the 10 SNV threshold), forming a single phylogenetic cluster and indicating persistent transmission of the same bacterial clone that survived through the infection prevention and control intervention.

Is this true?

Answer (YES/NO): YES